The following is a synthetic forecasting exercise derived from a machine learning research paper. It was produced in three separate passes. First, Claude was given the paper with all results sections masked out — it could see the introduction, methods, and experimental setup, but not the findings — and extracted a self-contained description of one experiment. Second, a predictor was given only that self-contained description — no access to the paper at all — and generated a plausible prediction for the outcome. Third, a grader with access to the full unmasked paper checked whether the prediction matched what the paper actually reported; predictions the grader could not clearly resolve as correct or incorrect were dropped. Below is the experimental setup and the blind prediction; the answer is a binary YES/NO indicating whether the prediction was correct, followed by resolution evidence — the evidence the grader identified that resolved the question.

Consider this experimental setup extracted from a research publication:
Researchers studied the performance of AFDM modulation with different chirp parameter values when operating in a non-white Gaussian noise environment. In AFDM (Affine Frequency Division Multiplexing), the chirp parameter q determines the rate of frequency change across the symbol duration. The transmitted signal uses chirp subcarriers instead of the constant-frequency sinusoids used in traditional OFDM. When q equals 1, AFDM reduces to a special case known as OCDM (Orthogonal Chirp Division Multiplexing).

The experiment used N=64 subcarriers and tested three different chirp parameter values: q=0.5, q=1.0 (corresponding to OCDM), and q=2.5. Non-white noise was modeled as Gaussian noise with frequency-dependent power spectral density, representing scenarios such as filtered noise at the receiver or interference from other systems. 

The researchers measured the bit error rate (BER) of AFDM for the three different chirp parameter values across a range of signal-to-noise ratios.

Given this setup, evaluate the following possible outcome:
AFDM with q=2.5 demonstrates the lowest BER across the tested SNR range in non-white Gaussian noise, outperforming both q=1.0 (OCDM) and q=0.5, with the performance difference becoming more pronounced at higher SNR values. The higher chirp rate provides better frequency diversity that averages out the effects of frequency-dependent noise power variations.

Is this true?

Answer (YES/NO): NO